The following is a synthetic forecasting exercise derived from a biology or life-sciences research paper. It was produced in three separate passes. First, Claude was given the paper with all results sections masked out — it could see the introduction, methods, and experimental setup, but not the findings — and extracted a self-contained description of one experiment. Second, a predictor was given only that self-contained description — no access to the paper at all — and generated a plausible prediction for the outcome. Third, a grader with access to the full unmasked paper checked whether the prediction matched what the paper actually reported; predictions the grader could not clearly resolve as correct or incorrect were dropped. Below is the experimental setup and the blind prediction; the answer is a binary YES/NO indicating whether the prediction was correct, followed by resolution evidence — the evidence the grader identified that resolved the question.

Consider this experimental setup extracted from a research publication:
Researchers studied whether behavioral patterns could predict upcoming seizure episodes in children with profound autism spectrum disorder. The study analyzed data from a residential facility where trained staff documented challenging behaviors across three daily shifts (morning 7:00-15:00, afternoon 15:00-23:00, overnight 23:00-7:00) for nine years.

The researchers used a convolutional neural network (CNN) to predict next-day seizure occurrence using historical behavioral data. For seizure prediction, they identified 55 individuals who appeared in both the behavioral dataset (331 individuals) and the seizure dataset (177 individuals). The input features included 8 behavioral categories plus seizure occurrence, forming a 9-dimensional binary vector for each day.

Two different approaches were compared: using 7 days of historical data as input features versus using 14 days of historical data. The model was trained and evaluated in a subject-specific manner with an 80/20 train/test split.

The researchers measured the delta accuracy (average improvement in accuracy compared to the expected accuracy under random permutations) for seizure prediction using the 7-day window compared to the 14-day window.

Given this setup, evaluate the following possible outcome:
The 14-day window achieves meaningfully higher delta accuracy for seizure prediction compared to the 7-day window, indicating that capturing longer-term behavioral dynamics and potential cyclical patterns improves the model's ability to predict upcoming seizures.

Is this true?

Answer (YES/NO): NO